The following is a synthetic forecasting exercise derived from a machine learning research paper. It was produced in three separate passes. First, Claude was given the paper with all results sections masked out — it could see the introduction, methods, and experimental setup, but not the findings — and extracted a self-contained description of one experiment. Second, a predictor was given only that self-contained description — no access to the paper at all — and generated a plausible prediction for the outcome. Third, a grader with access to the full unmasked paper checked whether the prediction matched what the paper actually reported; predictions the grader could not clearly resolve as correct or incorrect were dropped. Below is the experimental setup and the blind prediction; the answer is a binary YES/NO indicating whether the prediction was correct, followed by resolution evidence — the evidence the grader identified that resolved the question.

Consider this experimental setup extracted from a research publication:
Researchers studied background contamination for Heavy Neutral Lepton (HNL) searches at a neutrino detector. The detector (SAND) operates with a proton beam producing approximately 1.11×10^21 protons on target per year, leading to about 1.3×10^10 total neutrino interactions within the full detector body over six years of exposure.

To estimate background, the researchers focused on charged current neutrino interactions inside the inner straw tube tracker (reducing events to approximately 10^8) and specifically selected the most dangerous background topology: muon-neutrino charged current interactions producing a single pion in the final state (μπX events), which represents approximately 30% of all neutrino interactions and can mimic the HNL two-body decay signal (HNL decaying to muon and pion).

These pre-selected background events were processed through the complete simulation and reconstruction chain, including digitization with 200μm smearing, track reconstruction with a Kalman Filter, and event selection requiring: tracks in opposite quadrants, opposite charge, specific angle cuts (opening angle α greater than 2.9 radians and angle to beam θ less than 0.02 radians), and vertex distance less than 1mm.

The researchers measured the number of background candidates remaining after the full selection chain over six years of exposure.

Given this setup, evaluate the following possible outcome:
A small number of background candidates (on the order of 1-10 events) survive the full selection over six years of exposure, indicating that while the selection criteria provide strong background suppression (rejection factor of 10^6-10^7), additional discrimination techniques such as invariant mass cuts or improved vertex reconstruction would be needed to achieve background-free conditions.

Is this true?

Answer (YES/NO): NO